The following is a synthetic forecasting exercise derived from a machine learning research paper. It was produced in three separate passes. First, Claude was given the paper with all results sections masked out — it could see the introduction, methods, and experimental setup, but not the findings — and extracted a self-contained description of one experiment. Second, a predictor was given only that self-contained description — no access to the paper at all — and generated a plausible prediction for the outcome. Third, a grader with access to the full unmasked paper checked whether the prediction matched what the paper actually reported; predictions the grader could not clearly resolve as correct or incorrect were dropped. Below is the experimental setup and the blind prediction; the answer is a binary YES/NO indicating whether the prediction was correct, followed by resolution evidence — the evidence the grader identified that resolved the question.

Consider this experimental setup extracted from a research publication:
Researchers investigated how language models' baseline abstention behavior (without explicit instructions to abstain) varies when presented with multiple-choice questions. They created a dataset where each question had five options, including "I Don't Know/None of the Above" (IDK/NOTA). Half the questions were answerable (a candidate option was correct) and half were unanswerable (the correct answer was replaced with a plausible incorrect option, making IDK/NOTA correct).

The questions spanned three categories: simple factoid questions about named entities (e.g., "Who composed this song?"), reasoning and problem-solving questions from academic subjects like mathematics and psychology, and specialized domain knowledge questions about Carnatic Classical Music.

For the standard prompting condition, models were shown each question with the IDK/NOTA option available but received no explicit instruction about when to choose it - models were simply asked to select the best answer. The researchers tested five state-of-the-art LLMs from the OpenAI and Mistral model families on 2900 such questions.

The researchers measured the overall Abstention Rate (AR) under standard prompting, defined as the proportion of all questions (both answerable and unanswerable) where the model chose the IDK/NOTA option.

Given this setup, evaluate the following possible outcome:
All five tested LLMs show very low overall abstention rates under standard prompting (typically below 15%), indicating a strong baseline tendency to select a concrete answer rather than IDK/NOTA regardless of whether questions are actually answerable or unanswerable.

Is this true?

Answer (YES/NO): NO